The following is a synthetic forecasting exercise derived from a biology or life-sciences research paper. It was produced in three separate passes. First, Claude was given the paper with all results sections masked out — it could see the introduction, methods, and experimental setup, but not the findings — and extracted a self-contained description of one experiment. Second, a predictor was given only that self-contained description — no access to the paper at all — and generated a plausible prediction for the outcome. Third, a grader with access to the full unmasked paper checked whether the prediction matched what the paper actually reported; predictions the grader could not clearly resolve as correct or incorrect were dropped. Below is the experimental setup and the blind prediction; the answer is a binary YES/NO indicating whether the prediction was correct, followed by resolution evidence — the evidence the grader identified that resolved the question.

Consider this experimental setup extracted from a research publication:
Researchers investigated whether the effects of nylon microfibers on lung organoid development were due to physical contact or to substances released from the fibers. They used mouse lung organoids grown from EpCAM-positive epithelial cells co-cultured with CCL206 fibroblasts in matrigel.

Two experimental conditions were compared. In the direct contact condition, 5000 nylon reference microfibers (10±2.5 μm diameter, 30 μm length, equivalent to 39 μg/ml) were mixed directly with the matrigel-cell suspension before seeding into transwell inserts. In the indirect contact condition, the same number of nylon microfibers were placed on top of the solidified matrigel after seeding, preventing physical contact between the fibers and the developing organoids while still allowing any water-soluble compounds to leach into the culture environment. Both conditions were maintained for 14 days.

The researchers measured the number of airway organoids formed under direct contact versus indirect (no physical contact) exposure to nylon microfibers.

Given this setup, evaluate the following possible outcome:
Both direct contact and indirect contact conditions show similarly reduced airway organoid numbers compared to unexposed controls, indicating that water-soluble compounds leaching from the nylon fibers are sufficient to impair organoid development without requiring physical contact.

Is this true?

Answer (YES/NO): YES